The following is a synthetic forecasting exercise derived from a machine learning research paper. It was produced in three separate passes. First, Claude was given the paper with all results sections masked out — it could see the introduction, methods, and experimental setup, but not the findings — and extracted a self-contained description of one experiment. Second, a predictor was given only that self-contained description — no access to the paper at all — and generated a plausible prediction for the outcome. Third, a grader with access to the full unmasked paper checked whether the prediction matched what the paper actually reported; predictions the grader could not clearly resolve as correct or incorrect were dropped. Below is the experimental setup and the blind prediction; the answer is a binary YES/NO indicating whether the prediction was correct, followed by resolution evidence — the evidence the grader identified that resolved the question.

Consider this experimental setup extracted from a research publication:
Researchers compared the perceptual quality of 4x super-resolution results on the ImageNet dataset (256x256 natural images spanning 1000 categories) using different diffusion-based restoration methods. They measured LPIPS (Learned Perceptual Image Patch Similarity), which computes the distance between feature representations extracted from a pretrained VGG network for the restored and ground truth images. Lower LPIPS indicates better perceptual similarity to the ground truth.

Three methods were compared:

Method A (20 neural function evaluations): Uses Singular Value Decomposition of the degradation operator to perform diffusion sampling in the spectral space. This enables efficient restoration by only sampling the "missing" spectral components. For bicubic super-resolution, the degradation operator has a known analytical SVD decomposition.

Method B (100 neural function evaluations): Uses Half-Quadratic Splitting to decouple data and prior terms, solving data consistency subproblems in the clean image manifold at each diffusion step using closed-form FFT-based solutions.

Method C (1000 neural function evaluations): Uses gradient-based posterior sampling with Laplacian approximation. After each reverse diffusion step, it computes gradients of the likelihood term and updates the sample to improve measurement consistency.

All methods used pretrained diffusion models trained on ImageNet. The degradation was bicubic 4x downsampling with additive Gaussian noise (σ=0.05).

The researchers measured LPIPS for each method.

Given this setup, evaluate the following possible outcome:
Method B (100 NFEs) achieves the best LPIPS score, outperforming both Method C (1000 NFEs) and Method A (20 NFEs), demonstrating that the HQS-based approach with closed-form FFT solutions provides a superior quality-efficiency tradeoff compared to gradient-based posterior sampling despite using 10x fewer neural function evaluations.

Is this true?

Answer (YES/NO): NO